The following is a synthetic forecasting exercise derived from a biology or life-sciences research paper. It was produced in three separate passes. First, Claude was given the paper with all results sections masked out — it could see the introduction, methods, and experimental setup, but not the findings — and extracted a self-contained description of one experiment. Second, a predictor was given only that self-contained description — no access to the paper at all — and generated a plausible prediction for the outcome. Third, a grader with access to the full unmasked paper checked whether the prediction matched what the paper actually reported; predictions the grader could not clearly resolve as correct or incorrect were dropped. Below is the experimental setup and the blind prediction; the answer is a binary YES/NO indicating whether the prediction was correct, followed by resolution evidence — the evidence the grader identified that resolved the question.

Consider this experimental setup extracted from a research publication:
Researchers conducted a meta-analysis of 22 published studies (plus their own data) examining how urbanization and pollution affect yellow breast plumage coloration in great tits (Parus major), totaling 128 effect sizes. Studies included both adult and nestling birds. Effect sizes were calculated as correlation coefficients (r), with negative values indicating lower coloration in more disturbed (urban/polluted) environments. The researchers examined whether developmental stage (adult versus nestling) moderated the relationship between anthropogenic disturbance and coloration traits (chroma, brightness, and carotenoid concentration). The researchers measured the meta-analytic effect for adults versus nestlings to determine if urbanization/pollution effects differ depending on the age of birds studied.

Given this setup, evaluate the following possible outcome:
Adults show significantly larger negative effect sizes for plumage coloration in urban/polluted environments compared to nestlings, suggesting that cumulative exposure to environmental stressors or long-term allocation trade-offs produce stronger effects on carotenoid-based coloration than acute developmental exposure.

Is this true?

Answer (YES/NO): NO